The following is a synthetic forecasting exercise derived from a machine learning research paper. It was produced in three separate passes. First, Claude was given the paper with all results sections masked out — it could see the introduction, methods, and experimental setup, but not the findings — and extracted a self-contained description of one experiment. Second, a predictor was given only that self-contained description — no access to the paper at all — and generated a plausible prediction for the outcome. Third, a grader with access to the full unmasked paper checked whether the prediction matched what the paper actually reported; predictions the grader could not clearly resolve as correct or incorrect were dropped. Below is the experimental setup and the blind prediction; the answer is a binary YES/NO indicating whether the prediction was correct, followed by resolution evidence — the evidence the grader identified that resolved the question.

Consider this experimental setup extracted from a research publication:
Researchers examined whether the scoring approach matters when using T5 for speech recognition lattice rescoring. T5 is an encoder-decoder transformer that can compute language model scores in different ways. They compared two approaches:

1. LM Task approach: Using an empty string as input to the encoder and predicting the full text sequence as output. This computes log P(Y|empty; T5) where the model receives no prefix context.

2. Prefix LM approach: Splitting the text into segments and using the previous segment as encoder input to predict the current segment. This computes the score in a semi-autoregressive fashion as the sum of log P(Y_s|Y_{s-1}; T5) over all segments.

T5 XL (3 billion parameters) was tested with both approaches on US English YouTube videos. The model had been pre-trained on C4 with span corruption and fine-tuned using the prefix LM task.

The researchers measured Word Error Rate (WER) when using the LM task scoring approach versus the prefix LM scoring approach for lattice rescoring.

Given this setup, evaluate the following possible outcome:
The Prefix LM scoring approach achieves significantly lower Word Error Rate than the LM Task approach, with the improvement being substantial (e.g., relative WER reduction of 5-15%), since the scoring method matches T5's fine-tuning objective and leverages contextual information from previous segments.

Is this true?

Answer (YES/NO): NO